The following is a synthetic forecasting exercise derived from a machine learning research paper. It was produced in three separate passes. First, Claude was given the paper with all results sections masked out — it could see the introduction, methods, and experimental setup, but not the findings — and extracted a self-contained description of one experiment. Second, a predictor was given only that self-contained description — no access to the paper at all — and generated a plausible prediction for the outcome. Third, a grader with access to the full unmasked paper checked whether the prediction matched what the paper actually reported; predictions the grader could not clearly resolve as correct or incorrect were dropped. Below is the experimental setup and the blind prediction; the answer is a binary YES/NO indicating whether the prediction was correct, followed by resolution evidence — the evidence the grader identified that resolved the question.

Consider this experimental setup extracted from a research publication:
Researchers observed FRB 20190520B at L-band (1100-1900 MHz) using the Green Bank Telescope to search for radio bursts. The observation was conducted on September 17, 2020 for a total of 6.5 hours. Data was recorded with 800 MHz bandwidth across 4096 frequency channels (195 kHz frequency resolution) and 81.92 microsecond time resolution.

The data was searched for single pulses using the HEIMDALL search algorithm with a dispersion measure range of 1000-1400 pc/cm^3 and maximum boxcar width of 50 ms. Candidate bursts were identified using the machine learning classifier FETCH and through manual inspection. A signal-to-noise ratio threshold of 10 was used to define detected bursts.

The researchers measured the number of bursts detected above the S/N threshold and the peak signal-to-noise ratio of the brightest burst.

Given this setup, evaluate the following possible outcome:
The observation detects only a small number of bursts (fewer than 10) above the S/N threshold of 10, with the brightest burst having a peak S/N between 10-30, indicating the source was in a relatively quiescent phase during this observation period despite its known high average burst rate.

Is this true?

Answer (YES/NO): NO